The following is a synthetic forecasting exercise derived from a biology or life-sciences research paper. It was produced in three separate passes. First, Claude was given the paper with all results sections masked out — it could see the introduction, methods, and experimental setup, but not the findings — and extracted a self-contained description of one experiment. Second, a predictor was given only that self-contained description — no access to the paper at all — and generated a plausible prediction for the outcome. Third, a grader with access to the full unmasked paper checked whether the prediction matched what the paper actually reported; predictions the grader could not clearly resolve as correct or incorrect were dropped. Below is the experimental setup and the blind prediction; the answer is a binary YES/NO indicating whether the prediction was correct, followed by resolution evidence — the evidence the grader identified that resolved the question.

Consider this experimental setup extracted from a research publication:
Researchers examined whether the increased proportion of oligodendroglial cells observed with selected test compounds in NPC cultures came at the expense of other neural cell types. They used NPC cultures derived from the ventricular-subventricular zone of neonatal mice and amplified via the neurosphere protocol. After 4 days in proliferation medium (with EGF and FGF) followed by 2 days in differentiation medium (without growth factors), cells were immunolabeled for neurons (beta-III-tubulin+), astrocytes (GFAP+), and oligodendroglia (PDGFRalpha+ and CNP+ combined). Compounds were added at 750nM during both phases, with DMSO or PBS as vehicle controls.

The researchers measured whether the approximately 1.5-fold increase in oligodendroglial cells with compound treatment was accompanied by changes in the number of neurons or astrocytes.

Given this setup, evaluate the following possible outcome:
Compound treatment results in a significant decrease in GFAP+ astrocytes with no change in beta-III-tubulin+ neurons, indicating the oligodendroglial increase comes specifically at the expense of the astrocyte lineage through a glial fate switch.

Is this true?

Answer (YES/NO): NO